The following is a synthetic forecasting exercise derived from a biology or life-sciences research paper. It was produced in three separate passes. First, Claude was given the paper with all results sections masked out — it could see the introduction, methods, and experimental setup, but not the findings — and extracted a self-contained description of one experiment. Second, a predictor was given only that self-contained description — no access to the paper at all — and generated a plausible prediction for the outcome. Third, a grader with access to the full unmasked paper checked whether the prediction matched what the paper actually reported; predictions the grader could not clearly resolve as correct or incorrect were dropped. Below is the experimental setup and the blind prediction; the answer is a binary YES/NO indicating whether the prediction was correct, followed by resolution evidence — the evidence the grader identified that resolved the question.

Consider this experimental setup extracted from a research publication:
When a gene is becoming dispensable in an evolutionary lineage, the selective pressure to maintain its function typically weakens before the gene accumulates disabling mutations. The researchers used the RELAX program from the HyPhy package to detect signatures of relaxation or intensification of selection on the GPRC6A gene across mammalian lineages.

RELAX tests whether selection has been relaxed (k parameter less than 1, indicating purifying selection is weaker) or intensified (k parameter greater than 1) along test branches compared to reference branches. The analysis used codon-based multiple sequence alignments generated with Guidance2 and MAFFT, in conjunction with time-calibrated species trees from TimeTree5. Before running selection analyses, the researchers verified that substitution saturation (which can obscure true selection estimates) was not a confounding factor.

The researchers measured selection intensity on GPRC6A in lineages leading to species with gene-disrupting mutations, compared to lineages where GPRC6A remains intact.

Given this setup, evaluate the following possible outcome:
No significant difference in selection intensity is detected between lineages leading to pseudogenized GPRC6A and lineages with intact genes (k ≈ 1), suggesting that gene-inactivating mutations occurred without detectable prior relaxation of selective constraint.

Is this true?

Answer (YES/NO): NO